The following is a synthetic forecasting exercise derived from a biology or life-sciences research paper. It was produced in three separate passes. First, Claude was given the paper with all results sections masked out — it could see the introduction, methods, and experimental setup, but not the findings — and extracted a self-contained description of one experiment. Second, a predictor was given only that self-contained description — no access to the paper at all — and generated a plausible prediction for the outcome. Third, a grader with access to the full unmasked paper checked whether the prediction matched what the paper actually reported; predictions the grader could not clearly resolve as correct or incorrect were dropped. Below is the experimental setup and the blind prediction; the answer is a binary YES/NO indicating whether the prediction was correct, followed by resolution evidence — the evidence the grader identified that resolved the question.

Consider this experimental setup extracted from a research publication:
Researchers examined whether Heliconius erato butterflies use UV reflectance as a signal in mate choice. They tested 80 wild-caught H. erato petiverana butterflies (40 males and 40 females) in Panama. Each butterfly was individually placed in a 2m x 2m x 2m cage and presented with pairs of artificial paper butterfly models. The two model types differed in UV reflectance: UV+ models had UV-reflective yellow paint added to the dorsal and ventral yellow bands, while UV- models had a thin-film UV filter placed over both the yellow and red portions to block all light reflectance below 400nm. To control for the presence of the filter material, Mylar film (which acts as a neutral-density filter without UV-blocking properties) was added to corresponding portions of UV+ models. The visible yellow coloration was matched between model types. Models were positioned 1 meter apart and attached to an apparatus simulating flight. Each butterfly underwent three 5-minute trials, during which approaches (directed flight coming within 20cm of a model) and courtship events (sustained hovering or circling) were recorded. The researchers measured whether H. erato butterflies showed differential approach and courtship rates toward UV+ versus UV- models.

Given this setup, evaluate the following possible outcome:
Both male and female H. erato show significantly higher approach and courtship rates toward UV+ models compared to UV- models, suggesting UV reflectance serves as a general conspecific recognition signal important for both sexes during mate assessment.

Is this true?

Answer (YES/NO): NO